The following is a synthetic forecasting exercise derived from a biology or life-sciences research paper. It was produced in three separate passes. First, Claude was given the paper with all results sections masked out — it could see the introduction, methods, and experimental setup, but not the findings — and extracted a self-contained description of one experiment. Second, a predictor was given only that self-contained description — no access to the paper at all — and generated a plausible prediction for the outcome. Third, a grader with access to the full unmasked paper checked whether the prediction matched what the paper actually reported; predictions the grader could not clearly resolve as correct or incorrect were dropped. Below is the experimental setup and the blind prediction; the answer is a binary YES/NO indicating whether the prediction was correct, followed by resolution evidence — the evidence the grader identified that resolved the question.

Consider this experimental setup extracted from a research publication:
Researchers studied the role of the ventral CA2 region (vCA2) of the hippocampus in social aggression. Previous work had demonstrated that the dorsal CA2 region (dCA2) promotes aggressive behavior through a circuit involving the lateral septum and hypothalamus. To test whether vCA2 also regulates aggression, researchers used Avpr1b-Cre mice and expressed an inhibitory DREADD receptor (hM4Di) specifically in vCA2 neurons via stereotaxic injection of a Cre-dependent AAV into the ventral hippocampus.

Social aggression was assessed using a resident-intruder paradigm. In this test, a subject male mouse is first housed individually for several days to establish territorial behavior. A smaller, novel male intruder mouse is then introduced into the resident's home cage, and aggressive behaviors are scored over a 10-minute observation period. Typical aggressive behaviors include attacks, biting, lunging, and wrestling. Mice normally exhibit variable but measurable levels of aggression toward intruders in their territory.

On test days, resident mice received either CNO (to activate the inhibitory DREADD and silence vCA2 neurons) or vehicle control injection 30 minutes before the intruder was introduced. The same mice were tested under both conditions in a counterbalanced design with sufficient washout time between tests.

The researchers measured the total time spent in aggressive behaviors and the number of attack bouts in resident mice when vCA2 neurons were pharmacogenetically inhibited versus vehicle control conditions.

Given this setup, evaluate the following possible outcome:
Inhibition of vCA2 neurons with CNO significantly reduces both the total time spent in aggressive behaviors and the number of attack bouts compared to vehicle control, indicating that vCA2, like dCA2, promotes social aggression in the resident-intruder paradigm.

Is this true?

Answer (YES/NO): YES